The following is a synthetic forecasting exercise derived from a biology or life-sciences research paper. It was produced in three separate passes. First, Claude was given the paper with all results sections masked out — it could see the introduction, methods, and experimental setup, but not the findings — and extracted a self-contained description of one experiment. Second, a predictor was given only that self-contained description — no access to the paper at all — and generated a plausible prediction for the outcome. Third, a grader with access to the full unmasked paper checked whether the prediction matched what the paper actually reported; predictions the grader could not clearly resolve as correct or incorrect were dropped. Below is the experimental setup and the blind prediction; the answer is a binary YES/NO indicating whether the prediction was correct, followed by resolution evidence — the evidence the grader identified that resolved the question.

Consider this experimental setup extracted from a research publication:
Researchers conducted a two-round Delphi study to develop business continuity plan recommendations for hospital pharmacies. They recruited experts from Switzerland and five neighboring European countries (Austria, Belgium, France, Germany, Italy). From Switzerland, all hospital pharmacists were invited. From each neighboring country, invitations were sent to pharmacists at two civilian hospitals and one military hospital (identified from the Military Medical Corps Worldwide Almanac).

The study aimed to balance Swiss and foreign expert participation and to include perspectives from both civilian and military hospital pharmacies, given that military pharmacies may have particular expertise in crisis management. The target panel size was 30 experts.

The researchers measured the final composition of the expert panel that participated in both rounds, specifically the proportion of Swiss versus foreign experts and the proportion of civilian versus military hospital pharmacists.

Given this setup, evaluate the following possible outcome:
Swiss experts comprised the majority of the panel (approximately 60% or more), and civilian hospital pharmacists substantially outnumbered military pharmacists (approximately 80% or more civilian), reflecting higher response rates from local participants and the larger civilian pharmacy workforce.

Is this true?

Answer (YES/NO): YES